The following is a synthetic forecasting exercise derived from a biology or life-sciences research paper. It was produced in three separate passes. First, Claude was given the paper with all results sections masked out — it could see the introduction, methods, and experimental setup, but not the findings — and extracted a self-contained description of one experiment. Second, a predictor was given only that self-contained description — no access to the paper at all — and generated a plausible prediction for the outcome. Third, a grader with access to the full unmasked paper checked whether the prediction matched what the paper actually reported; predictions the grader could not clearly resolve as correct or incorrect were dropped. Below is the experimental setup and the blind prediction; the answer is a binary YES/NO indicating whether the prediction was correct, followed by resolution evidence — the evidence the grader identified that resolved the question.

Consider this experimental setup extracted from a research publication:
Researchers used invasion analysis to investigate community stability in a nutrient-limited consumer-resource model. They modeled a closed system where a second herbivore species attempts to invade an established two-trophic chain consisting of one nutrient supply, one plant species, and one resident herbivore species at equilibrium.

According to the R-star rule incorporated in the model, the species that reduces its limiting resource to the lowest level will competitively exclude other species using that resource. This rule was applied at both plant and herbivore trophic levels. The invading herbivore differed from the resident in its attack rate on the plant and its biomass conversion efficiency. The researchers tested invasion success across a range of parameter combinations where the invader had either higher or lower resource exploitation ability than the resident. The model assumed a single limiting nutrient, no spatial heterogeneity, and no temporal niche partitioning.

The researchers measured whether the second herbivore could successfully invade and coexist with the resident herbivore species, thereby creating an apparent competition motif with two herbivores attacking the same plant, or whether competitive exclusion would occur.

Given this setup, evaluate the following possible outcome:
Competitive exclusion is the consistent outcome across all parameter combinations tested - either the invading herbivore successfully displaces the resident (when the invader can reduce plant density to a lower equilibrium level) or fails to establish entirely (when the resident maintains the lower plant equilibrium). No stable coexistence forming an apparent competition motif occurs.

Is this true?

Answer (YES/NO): YES